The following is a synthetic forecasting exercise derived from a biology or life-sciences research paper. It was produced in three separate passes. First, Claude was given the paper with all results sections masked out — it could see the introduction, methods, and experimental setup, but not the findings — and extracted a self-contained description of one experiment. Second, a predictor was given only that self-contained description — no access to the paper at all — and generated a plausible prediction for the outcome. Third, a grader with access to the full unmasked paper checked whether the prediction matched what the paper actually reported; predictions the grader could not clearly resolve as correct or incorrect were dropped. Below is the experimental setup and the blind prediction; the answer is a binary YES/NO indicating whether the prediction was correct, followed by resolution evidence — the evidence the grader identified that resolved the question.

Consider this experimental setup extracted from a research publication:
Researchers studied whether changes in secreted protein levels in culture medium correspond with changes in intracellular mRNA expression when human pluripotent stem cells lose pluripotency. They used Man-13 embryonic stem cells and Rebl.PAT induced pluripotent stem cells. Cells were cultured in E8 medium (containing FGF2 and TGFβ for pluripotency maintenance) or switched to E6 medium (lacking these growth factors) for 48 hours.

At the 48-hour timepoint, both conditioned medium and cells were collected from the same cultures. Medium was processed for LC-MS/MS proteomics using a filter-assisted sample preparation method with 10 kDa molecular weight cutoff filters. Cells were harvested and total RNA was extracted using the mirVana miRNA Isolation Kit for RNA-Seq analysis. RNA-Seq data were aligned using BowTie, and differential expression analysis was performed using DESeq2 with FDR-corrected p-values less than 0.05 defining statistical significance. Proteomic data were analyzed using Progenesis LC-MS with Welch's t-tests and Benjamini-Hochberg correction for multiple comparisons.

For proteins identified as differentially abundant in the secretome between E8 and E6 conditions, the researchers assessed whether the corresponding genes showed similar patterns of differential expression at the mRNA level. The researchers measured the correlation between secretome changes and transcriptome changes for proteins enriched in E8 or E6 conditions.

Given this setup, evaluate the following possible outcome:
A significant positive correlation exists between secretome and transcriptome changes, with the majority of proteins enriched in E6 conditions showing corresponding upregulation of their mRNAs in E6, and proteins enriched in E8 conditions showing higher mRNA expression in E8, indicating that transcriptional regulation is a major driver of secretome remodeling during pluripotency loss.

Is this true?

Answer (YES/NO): YES